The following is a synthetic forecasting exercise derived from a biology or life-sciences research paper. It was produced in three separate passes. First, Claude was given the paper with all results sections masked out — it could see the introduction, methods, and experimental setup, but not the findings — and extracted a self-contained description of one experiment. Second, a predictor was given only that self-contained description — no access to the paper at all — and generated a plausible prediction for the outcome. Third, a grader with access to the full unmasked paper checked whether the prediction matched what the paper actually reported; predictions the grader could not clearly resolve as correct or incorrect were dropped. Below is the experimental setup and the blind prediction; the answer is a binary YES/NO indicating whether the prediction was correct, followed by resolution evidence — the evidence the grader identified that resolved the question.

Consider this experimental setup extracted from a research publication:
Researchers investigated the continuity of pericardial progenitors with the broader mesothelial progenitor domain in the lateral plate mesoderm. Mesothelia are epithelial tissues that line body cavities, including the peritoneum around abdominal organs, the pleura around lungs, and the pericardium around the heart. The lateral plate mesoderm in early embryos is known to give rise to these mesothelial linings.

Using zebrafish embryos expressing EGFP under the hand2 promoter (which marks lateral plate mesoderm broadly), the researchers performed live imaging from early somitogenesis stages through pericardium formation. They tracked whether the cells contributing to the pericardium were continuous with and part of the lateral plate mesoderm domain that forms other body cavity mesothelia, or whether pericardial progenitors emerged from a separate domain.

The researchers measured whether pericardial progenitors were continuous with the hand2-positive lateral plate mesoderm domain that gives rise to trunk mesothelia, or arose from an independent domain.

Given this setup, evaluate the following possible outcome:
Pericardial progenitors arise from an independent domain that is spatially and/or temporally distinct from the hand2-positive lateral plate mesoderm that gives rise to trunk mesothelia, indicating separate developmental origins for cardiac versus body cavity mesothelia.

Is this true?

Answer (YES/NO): NO